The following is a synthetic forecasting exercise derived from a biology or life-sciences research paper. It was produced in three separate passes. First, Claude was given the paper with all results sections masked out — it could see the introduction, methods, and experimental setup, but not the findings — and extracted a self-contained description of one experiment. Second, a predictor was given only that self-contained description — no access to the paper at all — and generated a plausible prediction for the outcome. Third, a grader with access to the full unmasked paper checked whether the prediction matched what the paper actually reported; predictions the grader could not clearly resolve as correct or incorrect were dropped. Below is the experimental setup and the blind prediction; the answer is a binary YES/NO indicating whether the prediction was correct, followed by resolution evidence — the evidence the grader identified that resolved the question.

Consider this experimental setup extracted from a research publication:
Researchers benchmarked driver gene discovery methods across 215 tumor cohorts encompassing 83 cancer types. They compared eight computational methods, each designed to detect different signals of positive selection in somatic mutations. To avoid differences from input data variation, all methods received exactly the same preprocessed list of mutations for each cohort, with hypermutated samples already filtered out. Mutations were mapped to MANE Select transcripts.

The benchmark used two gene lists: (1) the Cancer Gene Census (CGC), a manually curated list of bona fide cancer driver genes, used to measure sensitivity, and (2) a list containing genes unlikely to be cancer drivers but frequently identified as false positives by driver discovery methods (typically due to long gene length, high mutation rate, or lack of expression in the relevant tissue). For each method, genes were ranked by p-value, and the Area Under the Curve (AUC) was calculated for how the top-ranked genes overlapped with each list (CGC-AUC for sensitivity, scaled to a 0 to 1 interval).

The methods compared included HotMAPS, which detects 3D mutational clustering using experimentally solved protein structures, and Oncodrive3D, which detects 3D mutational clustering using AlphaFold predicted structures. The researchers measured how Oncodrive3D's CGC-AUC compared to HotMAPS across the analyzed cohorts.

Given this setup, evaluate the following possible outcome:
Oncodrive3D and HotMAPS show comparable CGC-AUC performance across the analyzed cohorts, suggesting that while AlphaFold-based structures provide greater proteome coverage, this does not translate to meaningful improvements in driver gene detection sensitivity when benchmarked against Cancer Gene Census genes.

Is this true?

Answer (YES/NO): YES